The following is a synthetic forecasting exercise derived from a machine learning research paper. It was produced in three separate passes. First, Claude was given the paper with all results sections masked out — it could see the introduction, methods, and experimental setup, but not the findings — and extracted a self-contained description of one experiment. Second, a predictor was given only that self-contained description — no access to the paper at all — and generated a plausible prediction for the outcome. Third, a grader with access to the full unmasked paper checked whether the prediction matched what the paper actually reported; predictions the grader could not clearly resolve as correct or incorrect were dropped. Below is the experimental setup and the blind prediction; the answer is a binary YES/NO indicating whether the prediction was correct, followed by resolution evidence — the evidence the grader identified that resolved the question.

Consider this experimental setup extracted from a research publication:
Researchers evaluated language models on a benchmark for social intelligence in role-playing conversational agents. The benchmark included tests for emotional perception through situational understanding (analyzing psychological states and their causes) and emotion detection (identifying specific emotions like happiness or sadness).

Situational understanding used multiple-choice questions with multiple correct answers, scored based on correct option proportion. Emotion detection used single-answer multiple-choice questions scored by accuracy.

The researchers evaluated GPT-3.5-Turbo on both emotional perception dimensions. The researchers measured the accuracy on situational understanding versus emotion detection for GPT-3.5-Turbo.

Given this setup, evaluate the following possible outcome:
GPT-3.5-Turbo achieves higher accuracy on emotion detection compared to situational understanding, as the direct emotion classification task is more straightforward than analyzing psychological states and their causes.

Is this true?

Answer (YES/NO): NO